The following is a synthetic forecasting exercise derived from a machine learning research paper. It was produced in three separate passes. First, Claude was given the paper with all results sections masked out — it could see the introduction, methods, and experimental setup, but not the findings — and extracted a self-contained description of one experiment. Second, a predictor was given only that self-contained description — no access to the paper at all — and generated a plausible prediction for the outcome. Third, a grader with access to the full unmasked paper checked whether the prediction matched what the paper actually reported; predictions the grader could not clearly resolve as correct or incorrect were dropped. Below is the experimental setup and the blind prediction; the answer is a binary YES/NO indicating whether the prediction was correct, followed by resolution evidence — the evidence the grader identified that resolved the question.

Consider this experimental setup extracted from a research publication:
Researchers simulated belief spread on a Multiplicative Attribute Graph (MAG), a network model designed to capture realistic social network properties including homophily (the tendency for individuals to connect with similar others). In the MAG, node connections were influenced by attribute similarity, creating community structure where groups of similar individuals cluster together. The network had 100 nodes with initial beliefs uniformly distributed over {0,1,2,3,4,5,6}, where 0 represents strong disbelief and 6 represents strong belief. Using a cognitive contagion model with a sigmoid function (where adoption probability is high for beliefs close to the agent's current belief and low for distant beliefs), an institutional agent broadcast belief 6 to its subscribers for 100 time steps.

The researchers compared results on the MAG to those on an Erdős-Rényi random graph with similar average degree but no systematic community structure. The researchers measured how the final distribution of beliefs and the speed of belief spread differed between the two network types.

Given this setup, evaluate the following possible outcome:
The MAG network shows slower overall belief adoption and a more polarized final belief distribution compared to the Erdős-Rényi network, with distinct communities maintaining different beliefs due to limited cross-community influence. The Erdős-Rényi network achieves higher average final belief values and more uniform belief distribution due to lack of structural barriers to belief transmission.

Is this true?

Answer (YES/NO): NO